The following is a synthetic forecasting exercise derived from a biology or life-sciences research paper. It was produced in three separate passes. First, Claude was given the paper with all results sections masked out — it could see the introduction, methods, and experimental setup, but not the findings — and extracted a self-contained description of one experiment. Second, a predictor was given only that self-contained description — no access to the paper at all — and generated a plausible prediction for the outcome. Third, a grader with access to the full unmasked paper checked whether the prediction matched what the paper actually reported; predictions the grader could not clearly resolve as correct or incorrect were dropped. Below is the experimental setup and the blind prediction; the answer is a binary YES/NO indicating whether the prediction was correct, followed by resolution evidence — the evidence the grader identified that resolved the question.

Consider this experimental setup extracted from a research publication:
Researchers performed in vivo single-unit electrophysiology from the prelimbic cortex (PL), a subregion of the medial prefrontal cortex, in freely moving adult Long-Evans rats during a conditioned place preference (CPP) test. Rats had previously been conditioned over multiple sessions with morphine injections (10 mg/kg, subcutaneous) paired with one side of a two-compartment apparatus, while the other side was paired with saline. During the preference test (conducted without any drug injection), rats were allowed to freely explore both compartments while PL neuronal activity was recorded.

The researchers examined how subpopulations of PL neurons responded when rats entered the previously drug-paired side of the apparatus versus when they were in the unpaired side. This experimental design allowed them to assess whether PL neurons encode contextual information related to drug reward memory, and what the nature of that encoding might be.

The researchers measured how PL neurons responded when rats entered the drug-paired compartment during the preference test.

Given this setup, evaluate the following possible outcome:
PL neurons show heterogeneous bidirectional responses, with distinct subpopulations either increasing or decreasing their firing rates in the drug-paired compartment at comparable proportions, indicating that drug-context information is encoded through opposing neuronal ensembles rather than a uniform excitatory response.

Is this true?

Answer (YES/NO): YES